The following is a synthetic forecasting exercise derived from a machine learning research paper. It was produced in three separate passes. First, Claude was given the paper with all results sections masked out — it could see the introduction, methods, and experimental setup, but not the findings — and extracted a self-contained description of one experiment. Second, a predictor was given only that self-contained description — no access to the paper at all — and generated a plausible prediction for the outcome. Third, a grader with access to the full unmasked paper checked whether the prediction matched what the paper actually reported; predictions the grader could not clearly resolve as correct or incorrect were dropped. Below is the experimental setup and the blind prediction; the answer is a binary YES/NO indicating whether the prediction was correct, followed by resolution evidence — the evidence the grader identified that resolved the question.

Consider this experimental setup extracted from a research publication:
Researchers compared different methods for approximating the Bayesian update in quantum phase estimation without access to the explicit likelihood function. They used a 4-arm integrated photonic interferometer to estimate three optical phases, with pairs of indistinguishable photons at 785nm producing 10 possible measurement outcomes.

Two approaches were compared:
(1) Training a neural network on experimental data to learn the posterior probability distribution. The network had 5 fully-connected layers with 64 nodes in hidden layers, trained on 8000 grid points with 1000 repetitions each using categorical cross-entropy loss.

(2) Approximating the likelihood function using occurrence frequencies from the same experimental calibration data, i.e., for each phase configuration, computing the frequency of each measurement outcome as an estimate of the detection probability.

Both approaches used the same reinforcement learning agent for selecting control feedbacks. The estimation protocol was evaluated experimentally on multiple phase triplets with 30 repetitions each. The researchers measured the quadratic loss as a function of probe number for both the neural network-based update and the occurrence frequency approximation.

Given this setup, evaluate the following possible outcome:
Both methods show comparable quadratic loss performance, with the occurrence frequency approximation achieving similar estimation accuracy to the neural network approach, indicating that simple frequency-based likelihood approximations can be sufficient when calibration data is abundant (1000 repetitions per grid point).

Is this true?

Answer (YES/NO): NO